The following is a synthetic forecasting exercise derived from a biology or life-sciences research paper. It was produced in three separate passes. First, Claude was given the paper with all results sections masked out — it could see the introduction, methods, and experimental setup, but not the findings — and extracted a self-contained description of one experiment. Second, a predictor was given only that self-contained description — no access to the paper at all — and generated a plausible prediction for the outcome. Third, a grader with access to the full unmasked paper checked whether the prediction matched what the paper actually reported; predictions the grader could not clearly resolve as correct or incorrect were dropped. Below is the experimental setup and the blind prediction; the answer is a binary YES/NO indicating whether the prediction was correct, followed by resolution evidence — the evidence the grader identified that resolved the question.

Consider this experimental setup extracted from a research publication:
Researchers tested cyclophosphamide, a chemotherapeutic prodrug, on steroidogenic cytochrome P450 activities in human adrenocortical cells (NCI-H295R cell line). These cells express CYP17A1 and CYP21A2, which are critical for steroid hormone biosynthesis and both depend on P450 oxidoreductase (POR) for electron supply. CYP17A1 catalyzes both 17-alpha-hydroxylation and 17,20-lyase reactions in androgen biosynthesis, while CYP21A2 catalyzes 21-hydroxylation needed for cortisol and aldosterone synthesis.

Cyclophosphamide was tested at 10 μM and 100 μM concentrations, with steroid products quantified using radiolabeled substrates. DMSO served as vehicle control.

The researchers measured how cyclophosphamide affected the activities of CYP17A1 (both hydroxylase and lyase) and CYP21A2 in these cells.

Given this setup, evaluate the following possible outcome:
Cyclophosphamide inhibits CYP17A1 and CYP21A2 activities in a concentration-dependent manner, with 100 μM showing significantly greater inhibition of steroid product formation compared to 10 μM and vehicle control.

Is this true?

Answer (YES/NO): NO